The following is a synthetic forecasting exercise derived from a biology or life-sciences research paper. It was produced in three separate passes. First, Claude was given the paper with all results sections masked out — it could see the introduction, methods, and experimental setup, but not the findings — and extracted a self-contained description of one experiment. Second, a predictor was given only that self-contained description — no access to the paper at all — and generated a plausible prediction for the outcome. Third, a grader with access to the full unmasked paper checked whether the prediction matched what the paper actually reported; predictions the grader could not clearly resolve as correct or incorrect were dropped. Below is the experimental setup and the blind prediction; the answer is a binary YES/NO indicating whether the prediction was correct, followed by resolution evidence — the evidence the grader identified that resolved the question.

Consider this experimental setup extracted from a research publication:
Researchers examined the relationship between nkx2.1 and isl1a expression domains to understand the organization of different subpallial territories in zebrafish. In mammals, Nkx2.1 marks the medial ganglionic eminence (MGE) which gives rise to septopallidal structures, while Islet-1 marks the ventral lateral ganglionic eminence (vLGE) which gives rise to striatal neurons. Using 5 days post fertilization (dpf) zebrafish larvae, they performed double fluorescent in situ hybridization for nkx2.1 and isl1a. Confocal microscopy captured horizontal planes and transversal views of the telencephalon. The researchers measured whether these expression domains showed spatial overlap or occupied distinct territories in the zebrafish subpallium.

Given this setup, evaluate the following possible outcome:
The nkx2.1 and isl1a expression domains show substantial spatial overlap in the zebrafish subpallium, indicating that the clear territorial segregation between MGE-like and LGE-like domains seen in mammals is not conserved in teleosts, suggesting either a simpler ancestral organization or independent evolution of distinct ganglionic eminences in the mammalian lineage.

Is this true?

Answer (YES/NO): NO